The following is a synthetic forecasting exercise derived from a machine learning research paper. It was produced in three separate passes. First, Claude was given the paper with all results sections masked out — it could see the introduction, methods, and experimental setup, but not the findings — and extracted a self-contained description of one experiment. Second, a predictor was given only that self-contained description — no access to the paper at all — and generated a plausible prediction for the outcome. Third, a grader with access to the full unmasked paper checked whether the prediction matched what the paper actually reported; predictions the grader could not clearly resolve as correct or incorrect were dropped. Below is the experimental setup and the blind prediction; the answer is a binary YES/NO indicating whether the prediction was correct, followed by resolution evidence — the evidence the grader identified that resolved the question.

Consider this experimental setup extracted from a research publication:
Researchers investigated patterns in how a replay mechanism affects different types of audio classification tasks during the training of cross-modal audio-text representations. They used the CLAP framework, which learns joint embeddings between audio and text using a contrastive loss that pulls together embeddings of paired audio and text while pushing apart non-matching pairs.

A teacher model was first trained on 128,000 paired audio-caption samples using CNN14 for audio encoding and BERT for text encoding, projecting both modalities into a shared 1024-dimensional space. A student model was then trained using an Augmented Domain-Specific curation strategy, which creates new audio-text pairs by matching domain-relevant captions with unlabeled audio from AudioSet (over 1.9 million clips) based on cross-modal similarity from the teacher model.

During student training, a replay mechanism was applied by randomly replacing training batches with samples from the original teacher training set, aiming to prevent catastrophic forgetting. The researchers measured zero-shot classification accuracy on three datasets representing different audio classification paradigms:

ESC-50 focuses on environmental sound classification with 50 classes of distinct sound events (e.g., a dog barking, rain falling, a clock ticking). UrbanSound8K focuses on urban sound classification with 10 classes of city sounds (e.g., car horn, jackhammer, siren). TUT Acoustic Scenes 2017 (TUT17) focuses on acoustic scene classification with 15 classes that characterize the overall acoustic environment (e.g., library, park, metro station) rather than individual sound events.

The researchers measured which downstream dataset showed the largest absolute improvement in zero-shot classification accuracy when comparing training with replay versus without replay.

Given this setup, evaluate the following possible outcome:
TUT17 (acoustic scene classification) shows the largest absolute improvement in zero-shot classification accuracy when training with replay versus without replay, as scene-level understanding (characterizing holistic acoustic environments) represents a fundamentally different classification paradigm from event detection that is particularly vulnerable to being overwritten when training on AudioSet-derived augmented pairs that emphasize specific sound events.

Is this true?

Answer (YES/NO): YES